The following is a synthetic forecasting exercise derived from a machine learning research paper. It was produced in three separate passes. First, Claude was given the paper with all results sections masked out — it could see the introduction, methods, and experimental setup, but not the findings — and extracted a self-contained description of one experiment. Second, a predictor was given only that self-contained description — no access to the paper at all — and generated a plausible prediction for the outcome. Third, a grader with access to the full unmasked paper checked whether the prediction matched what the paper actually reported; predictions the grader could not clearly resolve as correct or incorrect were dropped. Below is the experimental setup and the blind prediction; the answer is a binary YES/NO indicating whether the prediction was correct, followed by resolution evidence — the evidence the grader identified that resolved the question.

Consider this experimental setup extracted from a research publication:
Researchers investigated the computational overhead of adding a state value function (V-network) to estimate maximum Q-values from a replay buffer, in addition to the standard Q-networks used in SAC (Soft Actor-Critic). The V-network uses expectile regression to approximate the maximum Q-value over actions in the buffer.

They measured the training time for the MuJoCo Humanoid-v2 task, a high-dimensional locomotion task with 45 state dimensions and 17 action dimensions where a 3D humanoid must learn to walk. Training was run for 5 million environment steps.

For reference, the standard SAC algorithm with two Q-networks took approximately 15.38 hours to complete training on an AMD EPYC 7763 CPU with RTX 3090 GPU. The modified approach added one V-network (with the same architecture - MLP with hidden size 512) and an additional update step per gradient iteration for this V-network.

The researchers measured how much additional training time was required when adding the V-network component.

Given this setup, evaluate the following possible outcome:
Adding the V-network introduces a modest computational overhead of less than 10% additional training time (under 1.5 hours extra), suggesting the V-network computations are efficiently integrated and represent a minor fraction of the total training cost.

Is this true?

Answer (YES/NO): YES